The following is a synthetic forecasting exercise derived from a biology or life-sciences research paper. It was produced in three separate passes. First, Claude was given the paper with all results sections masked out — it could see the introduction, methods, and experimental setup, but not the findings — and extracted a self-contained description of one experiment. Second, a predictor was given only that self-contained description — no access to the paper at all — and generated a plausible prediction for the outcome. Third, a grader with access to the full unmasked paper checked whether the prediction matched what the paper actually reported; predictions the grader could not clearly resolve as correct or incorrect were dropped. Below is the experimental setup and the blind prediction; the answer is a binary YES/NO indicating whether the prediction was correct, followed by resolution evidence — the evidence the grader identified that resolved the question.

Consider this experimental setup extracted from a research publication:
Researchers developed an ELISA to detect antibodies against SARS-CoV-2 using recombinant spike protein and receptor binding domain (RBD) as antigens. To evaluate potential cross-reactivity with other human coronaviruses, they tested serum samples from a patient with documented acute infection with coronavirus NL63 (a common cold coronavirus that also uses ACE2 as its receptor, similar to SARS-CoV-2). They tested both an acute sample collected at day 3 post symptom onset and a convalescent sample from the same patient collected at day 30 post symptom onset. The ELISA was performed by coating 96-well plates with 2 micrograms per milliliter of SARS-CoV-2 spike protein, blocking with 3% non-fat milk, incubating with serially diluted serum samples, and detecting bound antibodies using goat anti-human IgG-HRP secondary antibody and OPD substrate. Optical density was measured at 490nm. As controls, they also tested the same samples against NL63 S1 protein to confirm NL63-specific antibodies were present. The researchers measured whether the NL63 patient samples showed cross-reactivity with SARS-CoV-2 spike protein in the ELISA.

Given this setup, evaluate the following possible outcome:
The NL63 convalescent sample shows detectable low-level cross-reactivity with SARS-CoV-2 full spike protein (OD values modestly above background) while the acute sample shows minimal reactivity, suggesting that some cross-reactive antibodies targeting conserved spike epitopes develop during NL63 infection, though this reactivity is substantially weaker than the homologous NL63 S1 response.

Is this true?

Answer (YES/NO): NO